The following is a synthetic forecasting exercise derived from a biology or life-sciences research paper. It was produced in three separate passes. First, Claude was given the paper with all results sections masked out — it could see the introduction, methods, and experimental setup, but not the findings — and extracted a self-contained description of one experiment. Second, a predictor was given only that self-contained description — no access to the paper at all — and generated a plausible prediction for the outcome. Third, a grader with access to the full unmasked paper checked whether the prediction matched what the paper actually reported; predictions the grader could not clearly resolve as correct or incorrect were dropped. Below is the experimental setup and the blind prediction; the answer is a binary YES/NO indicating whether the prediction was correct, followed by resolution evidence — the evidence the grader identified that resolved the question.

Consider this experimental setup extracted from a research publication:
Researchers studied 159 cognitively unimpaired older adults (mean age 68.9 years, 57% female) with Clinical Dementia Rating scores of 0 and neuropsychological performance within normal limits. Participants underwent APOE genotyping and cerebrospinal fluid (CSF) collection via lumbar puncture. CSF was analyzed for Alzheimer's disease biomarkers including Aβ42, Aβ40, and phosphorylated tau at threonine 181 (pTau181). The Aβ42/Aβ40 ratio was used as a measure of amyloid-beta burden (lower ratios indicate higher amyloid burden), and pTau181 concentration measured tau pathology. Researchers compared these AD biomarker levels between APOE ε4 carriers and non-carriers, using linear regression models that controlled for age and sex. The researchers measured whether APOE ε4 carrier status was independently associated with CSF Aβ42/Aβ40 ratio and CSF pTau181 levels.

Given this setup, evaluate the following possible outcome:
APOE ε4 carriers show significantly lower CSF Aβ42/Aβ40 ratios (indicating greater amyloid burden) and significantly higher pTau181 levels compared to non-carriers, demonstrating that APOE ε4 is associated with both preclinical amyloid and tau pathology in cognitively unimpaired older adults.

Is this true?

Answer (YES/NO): YES